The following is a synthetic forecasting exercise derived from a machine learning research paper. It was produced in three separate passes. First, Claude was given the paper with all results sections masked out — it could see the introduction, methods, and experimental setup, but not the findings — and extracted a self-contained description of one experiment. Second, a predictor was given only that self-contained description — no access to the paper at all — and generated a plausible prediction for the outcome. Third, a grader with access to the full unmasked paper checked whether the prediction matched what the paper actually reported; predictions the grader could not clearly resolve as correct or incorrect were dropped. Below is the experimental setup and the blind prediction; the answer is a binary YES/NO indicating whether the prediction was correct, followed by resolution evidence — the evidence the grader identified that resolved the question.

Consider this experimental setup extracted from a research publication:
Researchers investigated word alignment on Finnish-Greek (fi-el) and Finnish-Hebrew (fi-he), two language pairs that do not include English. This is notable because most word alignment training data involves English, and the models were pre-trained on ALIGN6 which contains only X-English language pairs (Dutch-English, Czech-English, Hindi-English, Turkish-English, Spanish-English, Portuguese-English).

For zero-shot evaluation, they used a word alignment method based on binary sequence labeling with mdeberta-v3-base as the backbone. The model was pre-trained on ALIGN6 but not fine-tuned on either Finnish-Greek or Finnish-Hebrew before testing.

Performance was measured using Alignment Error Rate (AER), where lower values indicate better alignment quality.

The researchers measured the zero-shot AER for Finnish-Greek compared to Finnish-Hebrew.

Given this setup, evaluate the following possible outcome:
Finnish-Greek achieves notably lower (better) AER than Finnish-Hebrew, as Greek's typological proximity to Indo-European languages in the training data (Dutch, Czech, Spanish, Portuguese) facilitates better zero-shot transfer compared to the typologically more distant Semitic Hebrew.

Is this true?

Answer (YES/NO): YES